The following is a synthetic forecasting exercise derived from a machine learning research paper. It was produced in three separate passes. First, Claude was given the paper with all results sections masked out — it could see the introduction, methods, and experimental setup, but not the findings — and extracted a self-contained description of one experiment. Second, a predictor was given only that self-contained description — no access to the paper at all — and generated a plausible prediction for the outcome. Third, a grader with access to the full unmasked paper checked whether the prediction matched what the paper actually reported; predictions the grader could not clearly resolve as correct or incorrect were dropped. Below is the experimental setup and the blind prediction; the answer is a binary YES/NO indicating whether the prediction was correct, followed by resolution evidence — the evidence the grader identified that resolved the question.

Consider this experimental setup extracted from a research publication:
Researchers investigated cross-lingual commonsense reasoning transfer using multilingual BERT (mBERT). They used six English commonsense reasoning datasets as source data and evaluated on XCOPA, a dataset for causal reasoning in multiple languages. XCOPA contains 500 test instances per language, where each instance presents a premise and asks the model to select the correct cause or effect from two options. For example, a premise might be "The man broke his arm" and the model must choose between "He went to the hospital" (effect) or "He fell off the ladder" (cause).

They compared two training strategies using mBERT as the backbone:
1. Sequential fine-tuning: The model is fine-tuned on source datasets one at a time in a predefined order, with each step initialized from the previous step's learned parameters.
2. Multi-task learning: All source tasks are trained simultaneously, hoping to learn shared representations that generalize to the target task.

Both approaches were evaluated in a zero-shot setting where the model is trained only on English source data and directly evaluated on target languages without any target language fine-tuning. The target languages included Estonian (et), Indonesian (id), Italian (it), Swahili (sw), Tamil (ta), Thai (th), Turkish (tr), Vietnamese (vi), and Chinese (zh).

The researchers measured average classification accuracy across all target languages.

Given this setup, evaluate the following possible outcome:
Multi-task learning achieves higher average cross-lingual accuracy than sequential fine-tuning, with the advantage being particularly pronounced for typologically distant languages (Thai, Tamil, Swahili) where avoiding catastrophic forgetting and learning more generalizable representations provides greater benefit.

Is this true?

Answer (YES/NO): NO